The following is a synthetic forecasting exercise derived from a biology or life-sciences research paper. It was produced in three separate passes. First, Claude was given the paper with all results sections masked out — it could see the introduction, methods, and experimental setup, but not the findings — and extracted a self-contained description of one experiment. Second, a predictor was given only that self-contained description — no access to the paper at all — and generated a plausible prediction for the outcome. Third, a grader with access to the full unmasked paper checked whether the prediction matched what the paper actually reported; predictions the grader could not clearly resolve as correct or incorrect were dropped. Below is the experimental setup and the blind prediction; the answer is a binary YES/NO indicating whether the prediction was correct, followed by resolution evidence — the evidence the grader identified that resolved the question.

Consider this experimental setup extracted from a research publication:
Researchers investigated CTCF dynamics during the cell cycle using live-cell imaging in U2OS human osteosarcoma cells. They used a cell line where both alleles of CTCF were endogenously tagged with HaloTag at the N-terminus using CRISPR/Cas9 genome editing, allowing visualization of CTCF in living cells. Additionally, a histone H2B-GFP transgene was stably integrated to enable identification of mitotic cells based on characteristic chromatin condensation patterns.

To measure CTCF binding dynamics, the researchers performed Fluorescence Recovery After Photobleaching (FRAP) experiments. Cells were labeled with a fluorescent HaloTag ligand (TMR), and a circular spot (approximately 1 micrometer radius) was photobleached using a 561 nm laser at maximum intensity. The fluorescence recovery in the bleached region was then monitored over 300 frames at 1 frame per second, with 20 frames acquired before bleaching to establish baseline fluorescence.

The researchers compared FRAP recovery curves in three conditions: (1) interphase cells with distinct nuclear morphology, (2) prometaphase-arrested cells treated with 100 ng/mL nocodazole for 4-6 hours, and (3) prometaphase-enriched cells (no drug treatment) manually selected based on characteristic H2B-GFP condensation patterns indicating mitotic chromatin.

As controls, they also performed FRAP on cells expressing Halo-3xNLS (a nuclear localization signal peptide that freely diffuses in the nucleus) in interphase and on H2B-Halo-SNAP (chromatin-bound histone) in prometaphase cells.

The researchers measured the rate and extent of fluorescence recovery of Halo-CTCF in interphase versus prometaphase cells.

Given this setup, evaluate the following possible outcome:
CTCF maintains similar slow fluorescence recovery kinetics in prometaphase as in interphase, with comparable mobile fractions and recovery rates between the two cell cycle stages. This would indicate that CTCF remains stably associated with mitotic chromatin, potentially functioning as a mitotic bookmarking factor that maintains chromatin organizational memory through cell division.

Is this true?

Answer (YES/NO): NO